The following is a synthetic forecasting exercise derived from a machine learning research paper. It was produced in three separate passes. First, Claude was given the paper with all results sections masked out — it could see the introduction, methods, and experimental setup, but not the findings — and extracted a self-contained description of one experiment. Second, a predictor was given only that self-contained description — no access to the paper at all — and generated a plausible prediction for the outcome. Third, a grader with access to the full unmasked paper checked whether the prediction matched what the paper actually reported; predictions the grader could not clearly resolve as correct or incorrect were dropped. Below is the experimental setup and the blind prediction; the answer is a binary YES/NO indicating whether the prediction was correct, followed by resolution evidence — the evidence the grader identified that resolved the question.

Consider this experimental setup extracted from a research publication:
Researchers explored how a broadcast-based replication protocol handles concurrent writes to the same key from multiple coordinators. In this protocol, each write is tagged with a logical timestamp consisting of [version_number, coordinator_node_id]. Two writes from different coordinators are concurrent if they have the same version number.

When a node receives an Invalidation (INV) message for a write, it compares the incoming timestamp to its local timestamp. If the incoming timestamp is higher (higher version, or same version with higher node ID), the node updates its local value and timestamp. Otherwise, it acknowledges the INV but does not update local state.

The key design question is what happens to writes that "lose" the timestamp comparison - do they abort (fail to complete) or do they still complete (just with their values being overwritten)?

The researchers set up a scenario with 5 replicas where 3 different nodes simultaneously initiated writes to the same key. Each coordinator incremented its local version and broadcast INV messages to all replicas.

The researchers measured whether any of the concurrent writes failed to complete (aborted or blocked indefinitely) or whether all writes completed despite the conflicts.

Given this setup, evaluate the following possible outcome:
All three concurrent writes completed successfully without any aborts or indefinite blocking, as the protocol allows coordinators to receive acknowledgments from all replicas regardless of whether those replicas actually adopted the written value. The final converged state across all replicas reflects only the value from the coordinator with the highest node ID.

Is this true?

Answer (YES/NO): YES